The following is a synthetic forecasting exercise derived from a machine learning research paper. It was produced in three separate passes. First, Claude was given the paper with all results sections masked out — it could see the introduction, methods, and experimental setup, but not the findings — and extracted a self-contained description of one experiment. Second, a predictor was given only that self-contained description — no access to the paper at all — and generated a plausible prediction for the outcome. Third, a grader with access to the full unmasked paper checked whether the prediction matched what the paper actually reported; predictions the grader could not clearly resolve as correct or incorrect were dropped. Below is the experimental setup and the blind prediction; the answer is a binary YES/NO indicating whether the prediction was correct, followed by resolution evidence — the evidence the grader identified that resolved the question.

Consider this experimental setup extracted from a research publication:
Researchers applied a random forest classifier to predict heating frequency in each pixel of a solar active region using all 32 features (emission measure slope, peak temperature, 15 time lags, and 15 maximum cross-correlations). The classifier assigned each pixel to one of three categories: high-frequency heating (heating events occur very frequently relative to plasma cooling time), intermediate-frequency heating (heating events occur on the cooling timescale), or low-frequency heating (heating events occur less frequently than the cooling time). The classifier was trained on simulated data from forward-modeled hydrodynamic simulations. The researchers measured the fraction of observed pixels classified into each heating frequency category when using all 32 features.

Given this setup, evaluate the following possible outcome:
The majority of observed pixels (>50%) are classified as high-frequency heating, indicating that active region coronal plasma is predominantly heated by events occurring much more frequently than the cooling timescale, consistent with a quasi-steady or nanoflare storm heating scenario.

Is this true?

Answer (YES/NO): YES